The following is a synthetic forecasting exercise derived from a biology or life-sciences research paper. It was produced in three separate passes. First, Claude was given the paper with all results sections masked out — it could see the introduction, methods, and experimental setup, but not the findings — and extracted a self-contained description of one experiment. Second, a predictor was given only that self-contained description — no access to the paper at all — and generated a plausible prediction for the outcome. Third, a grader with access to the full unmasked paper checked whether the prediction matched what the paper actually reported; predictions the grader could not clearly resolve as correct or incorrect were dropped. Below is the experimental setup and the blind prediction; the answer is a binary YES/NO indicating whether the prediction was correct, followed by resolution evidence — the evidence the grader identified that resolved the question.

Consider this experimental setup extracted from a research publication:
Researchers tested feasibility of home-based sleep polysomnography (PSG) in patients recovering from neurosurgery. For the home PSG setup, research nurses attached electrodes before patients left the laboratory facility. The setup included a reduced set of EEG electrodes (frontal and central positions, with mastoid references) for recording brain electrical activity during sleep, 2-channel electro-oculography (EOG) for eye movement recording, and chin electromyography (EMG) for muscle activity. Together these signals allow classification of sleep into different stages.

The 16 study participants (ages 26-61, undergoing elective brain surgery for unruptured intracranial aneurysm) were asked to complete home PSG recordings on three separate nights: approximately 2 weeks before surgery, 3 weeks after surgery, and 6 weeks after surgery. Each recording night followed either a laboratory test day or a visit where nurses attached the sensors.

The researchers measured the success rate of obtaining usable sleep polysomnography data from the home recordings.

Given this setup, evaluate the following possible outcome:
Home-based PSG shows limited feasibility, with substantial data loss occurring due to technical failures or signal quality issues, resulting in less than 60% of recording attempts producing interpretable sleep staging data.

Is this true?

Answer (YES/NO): NO